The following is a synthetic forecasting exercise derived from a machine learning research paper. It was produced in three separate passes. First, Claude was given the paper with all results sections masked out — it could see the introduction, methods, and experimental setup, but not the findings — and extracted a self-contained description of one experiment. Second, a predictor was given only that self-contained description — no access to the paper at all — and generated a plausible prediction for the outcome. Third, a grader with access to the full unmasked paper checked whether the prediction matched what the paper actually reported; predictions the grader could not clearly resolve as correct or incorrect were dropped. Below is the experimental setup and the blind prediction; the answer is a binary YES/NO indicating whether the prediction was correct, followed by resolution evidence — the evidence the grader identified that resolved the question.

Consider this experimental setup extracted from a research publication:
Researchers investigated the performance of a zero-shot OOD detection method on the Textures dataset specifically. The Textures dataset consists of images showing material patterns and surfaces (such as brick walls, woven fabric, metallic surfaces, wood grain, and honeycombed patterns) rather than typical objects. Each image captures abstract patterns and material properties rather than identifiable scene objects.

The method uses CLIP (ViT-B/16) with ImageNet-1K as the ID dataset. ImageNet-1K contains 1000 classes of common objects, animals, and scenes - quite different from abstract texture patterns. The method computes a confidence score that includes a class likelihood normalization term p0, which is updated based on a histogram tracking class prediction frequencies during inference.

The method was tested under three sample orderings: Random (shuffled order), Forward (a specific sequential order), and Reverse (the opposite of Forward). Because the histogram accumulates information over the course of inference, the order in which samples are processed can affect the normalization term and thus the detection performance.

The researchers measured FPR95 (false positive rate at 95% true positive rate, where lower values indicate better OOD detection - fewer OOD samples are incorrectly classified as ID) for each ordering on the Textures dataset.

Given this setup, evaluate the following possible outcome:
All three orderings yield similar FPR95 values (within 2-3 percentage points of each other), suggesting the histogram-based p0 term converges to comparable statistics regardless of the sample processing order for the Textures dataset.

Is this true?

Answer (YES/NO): NO